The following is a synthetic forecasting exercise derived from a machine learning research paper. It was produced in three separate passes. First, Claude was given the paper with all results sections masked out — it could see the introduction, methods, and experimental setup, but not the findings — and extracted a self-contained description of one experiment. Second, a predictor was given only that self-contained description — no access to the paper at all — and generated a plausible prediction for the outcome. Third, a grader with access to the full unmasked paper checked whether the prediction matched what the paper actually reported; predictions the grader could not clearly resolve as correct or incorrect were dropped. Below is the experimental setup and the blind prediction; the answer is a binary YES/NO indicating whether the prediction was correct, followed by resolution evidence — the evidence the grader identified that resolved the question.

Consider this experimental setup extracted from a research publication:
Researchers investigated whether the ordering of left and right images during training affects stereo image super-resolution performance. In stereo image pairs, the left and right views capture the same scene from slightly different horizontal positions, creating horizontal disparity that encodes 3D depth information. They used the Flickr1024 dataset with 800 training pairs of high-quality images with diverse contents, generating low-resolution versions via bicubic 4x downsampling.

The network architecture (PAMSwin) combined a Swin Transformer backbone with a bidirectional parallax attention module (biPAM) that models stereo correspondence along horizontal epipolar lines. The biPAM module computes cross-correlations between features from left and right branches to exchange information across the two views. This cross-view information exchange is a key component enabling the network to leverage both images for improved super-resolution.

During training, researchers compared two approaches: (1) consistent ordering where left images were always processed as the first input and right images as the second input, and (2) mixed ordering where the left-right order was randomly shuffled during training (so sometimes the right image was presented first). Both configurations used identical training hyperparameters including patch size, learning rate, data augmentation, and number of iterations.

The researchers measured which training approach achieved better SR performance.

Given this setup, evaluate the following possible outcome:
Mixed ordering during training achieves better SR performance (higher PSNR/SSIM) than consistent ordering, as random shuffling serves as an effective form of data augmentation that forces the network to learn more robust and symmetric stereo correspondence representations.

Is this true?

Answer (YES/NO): NO